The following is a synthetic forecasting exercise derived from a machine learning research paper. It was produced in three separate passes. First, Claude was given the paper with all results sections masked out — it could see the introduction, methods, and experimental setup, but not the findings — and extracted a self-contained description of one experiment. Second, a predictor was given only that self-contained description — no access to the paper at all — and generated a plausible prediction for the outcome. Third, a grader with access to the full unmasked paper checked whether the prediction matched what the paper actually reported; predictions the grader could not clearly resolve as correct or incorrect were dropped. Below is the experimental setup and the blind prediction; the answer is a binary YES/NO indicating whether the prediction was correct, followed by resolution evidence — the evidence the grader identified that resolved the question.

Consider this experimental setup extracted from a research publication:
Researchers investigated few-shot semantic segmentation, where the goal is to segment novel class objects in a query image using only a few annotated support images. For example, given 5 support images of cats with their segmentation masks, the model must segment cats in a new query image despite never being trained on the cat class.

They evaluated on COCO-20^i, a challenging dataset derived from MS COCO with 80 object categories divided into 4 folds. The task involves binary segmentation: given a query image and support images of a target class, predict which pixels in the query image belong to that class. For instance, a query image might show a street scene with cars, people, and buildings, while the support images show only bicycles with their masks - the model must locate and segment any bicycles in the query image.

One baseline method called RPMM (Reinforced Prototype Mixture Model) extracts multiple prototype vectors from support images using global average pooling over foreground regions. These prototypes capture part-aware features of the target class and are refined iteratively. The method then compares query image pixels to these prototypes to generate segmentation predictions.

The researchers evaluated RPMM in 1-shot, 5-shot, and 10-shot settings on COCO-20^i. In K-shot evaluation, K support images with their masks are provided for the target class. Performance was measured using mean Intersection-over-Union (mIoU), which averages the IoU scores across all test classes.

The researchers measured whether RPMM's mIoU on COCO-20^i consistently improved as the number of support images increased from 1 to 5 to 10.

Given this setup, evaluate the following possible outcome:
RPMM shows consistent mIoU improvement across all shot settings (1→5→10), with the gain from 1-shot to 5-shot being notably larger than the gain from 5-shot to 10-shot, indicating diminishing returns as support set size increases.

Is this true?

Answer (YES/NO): NO